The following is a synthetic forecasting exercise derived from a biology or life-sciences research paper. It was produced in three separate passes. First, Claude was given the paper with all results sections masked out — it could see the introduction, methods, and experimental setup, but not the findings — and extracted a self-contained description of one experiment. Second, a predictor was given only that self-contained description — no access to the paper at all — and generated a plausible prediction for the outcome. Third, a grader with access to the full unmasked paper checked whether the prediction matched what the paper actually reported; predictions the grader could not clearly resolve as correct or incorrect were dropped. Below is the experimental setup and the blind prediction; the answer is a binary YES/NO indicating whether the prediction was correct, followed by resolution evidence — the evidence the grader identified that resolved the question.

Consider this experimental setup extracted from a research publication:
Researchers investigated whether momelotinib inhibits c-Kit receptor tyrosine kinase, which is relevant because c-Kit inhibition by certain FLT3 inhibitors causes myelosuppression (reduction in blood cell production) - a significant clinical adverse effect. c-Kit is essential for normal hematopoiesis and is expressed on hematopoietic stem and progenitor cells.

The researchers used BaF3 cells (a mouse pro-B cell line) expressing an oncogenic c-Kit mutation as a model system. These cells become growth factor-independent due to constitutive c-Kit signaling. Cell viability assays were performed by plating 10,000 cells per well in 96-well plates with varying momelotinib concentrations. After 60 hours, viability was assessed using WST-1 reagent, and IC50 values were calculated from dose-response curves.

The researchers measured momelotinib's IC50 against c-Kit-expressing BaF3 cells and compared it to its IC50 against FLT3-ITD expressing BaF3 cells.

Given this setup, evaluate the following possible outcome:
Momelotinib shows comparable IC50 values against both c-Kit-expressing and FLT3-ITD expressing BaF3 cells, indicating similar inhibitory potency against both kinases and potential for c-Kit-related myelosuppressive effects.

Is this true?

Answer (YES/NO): NO